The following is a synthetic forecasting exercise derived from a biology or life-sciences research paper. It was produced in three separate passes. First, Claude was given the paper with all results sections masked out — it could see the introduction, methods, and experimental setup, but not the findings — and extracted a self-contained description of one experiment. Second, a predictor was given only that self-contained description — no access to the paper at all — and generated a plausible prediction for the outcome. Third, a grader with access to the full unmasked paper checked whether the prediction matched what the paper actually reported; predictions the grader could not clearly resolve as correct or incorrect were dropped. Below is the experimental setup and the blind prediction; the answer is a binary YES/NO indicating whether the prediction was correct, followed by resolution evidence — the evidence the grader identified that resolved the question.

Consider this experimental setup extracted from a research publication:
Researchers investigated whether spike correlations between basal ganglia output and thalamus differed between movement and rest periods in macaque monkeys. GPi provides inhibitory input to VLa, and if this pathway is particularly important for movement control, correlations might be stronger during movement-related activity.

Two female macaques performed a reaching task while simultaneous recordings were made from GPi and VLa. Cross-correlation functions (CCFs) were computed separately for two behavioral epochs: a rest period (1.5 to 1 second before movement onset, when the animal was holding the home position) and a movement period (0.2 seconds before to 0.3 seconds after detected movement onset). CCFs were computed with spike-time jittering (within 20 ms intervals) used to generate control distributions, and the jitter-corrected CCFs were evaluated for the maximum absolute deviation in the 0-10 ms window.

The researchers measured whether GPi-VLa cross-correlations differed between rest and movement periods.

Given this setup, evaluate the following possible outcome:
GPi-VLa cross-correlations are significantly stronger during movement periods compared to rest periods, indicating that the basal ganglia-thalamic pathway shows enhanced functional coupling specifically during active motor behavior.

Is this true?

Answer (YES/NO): NO